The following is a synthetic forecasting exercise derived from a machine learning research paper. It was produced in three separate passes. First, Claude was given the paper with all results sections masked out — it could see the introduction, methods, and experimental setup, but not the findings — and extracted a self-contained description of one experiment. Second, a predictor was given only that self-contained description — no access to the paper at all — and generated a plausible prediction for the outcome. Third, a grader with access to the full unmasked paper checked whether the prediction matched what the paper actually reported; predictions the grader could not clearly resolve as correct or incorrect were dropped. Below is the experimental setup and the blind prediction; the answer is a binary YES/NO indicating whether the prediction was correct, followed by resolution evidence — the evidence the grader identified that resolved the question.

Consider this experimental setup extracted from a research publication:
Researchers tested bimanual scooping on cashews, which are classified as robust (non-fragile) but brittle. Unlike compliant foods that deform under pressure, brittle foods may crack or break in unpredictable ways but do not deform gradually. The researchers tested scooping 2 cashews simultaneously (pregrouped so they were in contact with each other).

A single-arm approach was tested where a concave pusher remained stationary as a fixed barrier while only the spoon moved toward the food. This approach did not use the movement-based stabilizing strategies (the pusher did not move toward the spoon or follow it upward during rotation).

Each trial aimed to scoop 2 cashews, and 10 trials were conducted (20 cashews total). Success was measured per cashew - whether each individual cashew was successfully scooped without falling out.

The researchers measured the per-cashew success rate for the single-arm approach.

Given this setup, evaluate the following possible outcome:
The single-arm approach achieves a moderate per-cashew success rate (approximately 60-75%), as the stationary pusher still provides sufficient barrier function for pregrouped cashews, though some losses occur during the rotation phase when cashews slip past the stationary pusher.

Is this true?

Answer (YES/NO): NO